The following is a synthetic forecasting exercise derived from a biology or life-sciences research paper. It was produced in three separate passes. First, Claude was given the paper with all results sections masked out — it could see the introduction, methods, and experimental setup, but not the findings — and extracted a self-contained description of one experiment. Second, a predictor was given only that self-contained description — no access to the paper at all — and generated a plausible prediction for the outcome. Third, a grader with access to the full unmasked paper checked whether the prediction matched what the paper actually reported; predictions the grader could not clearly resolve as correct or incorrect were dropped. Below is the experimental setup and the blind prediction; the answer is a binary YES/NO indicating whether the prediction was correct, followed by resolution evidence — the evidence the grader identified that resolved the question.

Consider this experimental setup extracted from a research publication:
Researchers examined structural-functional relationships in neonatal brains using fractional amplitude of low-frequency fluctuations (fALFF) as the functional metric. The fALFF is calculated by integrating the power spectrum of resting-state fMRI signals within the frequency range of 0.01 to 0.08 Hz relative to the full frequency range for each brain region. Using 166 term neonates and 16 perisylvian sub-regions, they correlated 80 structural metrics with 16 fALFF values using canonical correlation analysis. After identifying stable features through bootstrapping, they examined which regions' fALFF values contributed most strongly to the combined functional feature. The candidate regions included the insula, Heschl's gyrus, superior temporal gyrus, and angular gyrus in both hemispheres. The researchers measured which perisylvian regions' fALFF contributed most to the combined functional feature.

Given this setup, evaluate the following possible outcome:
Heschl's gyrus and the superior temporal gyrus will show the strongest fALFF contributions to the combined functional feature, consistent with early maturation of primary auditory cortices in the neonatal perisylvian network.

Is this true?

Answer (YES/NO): NO